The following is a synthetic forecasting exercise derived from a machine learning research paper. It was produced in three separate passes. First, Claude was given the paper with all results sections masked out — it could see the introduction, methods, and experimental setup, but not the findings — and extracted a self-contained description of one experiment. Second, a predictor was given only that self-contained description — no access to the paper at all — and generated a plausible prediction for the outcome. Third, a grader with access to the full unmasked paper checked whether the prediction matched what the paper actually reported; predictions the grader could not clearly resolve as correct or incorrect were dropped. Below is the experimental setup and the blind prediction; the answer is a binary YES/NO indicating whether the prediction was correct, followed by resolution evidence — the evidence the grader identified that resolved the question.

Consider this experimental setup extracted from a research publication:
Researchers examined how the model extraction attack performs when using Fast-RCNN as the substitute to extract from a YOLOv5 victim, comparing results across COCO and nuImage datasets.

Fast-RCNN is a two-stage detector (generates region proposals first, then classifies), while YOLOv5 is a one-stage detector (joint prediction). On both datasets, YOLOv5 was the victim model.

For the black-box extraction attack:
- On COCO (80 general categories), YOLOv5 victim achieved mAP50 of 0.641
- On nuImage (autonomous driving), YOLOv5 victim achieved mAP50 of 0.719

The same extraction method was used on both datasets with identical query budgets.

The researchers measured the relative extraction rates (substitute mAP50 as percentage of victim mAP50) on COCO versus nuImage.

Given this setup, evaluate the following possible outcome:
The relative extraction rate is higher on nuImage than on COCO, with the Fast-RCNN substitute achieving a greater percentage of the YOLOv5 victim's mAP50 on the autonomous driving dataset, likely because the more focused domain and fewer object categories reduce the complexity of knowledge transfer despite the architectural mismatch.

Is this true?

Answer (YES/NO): YES